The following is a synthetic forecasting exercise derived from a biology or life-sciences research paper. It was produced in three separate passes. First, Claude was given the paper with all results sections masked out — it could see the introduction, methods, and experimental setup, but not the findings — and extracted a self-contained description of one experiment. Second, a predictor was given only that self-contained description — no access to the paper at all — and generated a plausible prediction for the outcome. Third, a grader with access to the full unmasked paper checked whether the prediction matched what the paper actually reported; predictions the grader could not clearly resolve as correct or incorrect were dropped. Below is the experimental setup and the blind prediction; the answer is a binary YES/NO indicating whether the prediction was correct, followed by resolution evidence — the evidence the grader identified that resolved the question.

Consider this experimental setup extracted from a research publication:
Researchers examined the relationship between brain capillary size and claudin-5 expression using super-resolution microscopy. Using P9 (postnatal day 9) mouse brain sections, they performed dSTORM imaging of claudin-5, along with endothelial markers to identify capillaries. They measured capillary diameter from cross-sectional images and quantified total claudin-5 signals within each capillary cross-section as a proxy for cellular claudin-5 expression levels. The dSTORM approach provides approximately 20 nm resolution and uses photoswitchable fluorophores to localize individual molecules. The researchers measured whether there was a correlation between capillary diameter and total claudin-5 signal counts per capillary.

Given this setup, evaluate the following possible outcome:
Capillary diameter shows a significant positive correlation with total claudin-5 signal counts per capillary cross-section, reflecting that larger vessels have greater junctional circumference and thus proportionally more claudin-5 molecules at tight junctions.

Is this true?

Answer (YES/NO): NO